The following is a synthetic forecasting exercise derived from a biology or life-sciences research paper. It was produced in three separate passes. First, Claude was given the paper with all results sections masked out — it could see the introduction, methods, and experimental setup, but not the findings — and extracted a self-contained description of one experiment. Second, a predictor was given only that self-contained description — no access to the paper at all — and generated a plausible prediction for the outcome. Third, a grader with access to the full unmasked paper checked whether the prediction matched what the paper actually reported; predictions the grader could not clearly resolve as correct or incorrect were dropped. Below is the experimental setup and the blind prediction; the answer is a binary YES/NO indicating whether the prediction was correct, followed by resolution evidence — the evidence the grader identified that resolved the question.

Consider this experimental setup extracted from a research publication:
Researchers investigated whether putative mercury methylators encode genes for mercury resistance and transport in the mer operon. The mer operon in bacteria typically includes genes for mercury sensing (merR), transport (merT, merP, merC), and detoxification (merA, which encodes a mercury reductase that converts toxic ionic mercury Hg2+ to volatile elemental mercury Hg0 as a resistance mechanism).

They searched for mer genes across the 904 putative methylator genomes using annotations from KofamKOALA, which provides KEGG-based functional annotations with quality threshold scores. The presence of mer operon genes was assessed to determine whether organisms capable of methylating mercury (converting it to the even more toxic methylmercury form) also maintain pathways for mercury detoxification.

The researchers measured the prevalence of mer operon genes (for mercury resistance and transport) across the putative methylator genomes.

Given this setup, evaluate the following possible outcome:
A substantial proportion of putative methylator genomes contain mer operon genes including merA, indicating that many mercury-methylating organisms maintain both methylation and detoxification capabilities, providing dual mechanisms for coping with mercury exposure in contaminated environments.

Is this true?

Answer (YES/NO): NO